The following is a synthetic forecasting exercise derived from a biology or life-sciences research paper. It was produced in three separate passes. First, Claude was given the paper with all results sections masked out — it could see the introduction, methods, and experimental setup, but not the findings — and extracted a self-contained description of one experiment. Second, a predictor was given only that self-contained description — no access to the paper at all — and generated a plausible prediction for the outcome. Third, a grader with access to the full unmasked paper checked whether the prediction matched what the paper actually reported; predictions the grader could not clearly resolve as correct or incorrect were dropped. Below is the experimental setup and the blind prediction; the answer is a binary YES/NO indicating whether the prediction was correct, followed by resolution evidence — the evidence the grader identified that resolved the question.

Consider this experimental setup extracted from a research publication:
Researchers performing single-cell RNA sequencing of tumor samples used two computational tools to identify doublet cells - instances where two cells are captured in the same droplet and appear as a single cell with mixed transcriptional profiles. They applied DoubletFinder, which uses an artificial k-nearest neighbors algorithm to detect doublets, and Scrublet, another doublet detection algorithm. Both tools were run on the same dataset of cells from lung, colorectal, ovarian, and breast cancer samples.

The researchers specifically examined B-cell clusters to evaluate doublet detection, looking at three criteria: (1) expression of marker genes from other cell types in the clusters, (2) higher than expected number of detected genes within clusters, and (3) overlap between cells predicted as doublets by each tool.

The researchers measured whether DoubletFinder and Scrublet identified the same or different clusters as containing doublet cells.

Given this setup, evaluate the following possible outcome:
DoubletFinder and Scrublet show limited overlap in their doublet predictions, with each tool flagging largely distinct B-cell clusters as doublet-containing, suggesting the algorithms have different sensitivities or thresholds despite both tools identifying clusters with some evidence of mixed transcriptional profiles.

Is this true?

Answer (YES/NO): NO